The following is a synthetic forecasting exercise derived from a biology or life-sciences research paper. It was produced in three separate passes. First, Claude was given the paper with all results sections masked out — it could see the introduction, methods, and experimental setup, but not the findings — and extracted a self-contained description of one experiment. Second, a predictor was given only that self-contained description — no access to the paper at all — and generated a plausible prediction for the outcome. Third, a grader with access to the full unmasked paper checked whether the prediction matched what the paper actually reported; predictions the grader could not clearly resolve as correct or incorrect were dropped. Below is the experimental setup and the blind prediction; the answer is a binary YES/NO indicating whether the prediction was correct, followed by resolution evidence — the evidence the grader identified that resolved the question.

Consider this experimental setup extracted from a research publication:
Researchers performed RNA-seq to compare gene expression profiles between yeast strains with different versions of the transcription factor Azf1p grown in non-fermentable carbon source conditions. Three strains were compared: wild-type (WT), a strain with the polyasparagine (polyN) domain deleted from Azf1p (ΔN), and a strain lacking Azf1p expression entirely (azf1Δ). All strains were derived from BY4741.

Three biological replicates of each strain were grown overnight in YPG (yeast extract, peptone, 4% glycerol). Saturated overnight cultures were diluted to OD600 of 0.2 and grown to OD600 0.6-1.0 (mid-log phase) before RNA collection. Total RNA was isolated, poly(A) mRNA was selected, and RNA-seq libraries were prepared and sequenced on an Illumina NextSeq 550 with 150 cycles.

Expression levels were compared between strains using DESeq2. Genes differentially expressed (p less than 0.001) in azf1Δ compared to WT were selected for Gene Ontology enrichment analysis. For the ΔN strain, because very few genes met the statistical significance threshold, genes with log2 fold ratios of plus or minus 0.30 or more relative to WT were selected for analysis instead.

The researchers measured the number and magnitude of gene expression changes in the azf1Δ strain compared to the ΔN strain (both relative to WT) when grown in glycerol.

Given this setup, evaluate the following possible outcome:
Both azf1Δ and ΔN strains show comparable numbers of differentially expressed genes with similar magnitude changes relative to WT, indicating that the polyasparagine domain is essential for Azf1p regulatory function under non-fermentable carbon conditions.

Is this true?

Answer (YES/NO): NO